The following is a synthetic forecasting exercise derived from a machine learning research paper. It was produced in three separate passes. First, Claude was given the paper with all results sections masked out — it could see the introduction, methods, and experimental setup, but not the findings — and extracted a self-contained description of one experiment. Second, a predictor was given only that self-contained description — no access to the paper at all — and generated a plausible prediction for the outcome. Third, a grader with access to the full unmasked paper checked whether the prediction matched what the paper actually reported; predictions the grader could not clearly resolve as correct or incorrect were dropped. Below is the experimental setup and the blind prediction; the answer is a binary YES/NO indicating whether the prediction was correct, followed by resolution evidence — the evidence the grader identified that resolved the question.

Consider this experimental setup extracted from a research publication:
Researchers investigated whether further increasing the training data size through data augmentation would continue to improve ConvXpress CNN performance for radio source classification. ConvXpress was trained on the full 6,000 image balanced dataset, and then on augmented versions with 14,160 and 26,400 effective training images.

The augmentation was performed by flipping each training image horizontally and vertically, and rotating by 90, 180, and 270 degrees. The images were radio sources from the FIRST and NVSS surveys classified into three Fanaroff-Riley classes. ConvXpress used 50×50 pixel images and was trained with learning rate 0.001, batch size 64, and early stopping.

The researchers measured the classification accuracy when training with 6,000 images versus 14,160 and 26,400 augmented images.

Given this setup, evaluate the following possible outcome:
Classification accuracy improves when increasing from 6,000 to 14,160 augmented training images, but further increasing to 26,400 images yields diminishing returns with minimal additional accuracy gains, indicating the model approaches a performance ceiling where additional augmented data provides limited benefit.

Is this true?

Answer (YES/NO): NO